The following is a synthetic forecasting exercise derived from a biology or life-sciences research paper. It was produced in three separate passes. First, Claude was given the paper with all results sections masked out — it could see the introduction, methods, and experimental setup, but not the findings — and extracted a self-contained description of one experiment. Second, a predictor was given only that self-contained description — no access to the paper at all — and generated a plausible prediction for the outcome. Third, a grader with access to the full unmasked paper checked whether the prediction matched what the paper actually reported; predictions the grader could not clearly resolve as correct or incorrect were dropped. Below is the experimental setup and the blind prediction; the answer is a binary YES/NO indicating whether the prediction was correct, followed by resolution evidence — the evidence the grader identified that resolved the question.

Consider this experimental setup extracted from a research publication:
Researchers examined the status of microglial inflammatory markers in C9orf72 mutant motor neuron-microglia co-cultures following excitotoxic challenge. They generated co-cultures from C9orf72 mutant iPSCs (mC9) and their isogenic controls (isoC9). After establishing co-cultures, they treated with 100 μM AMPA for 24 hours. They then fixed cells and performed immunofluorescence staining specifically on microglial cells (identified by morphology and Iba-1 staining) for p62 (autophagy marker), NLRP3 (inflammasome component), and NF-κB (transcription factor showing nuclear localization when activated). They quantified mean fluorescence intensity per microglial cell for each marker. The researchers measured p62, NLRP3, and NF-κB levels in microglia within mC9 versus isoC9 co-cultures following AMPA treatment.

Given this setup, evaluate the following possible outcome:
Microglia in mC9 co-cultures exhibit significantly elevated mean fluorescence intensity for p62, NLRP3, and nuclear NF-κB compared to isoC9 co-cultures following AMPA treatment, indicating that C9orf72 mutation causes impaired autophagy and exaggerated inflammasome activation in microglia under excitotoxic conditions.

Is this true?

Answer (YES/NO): NO